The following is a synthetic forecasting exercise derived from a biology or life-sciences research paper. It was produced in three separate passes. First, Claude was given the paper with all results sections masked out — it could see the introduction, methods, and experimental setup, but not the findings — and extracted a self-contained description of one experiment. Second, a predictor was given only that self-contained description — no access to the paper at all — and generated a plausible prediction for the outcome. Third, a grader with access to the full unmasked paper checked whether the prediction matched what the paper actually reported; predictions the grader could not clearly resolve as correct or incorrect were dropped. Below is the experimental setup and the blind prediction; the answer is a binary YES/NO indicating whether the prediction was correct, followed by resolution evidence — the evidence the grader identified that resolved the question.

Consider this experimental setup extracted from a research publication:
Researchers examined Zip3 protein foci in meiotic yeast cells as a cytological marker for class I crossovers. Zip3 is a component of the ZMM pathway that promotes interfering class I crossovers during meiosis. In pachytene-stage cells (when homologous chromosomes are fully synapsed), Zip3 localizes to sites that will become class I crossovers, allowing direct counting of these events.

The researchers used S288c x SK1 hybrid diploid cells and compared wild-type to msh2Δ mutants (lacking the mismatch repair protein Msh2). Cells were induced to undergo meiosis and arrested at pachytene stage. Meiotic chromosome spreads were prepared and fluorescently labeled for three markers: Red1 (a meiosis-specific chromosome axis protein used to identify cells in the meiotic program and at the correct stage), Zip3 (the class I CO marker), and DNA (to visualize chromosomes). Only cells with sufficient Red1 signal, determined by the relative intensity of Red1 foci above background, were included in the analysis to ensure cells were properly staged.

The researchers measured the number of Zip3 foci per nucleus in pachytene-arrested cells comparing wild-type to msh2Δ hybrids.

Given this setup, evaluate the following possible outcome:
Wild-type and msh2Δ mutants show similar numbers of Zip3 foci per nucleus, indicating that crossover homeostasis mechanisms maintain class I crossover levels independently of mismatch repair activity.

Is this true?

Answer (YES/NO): NO